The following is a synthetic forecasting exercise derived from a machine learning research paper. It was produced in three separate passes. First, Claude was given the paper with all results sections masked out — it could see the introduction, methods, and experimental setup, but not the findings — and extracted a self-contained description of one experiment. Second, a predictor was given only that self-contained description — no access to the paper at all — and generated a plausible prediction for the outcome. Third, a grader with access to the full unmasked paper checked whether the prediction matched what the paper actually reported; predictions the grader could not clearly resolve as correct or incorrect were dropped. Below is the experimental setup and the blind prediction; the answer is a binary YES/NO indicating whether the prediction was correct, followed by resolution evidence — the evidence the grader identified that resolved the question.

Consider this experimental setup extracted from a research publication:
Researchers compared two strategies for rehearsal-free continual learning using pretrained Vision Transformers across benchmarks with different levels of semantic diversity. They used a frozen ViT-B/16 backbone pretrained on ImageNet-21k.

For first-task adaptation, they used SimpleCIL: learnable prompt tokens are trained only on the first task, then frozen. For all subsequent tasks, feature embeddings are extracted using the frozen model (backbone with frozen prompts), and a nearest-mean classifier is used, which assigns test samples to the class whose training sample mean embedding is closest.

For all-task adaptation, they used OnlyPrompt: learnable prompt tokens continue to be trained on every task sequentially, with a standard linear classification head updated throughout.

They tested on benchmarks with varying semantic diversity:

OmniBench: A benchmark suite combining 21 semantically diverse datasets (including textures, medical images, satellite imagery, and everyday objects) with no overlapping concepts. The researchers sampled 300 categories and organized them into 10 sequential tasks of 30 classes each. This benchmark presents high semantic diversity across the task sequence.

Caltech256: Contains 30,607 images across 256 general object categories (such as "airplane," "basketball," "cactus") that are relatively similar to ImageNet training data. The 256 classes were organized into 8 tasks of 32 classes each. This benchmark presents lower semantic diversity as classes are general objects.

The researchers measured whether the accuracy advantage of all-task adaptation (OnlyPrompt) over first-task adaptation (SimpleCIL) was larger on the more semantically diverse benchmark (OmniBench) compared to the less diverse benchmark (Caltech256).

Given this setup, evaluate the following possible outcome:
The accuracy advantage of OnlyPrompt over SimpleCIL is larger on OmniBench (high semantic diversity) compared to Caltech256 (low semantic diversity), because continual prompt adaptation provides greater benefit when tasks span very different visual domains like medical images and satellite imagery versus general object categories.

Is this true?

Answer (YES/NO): NO